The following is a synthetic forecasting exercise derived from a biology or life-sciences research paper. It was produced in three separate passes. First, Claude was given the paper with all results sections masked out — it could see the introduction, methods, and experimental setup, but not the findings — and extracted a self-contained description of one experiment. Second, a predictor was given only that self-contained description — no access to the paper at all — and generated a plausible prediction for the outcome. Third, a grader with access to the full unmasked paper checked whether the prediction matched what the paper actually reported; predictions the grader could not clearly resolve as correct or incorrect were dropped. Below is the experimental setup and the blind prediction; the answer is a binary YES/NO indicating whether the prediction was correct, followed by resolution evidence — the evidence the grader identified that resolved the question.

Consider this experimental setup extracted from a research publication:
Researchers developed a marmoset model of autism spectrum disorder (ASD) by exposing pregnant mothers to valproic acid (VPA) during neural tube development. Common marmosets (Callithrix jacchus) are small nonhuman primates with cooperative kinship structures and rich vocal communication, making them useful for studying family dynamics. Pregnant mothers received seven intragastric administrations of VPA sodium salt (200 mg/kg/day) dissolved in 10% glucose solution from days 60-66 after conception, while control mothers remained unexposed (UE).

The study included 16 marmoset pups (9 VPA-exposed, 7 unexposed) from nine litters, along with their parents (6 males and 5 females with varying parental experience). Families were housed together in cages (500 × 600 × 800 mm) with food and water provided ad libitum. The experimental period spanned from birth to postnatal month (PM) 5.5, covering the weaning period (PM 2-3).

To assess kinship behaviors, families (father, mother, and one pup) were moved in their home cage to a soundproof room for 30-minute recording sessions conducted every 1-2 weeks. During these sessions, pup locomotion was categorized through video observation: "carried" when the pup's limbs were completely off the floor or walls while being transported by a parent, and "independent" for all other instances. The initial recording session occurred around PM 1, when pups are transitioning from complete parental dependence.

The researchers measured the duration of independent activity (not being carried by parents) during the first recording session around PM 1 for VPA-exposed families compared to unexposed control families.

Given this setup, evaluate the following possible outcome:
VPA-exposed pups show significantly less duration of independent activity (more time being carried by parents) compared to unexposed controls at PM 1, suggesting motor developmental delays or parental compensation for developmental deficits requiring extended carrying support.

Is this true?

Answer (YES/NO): NO